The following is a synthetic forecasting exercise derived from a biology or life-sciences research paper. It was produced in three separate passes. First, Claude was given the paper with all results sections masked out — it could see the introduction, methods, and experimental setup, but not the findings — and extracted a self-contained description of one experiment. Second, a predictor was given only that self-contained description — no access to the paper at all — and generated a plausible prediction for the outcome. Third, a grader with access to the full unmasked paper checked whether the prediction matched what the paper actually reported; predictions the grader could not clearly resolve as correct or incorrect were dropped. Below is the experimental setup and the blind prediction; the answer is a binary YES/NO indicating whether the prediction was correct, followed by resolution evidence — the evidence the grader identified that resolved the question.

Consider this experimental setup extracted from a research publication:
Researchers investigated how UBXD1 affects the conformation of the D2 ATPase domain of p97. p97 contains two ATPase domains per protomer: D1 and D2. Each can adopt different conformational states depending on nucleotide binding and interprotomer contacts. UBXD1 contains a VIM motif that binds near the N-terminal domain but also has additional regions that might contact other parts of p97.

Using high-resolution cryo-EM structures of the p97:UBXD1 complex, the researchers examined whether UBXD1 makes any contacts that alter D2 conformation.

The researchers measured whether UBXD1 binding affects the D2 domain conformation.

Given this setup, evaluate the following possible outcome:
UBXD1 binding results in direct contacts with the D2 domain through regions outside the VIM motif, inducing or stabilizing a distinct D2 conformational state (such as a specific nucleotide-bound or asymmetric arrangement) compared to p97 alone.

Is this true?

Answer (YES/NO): YES